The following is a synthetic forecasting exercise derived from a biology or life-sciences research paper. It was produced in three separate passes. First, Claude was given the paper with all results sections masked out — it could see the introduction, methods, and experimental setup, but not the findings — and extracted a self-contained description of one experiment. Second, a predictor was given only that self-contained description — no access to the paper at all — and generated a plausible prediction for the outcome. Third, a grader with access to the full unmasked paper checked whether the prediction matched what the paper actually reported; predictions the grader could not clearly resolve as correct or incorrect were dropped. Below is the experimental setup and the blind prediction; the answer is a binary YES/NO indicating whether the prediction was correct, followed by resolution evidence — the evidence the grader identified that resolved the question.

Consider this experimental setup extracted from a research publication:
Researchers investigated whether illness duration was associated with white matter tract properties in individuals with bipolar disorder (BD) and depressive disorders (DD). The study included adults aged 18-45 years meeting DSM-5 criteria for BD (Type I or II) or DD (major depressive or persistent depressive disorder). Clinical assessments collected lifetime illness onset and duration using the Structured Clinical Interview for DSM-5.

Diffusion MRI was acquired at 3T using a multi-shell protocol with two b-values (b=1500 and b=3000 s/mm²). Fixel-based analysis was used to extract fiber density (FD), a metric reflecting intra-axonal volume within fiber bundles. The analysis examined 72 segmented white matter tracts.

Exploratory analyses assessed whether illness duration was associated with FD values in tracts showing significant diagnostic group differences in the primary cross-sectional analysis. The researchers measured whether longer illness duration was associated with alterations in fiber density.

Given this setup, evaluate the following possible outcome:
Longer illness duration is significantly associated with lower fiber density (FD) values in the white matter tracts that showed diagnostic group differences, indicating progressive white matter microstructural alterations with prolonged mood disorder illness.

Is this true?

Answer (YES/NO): NO